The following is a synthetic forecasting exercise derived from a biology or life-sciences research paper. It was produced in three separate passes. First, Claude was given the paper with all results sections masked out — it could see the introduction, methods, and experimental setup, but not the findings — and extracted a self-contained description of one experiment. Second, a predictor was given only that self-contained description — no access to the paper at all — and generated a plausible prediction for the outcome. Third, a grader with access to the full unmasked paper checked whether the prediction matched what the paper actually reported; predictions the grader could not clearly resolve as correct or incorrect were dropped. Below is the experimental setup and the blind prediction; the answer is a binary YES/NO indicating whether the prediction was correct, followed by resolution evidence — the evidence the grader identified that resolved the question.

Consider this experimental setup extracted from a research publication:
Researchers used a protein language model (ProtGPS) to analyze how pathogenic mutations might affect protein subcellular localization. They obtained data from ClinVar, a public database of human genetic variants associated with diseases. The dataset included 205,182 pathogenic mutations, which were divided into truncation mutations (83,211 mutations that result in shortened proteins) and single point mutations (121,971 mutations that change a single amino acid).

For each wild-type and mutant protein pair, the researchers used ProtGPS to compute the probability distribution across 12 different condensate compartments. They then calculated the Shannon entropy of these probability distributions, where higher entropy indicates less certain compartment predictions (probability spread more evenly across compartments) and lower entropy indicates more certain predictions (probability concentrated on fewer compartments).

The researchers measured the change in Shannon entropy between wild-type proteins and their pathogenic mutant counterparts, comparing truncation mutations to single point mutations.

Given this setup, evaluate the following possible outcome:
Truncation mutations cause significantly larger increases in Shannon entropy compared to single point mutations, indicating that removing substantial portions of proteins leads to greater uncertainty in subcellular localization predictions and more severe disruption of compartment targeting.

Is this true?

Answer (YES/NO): YES